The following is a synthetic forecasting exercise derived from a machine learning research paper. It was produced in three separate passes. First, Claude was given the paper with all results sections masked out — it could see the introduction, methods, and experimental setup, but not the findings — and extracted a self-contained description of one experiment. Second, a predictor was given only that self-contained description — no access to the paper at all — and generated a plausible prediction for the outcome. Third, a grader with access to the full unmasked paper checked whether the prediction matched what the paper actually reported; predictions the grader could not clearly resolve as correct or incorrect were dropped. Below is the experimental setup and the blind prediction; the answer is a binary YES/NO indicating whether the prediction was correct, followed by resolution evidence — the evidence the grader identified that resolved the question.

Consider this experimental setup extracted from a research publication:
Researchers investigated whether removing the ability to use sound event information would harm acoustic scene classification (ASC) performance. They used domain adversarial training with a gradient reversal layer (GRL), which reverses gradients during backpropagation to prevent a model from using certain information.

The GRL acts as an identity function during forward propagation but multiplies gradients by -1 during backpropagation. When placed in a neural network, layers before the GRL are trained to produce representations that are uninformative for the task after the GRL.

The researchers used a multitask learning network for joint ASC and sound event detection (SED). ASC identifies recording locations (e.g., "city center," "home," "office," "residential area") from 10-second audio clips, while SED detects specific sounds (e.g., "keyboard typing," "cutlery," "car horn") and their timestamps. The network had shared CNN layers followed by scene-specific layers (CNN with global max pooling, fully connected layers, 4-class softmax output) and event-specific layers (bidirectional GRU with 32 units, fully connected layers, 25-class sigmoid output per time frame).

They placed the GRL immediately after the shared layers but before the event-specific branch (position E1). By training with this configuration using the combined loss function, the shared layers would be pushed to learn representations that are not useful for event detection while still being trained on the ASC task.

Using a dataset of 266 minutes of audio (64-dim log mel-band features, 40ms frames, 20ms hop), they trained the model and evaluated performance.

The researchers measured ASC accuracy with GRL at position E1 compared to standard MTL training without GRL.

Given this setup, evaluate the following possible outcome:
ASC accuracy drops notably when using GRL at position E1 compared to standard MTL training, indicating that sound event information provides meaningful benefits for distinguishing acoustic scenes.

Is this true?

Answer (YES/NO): YES